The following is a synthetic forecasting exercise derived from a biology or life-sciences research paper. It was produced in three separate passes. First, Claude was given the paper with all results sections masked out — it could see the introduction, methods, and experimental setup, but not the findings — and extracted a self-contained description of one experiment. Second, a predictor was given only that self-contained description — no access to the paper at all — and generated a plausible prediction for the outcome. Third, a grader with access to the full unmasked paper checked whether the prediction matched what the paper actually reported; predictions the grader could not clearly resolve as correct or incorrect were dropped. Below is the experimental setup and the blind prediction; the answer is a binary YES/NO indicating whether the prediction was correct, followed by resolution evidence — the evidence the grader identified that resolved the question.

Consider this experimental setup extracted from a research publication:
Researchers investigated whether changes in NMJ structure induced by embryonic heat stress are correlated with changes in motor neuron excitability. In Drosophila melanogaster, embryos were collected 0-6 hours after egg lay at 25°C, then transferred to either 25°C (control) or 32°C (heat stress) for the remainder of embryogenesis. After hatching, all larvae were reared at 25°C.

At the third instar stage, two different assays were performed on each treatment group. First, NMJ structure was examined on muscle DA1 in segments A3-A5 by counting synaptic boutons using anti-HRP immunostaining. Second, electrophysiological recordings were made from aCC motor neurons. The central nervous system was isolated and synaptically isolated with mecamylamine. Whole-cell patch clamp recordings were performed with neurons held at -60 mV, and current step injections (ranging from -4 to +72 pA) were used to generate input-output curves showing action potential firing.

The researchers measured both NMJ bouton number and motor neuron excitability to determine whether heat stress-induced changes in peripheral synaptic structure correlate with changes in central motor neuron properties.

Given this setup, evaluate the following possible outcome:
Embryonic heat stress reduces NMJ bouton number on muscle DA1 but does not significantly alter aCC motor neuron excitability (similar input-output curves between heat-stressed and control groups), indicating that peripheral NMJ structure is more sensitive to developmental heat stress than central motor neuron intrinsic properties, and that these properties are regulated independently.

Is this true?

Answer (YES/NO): NO